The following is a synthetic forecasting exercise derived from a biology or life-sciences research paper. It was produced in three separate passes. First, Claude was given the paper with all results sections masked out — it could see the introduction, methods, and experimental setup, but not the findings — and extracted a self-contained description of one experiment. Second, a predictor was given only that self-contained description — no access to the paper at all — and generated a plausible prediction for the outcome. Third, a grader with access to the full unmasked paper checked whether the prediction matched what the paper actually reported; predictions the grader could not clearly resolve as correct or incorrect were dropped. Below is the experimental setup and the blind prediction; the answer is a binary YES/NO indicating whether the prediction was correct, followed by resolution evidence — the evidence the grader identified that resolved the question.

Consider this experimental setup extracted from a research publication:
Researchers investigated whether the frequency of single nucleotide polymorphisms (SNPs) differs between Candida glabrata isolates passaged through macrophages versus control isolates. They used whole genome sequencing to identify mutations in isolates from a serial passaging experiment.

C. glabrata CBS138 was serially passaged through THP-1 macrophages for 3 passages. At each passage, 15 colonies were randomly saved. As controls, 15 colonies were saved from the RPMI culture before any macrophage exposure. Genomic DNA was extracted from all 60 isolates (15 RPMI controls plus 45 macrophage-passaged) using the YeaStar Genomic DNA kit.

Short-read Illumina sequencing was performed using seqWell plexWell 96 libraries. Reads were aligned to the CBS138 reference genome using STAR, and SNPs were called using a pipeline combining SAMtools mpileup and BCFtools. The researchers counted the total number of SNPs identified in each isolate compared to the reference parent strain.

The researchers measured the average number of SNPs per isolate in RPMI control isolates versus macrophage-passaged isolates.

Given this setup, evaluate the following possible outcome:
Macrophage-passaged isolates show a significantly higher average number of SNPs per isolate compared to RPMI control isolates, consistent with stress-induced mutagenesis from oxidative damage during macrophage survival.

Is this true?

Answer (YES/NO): NO